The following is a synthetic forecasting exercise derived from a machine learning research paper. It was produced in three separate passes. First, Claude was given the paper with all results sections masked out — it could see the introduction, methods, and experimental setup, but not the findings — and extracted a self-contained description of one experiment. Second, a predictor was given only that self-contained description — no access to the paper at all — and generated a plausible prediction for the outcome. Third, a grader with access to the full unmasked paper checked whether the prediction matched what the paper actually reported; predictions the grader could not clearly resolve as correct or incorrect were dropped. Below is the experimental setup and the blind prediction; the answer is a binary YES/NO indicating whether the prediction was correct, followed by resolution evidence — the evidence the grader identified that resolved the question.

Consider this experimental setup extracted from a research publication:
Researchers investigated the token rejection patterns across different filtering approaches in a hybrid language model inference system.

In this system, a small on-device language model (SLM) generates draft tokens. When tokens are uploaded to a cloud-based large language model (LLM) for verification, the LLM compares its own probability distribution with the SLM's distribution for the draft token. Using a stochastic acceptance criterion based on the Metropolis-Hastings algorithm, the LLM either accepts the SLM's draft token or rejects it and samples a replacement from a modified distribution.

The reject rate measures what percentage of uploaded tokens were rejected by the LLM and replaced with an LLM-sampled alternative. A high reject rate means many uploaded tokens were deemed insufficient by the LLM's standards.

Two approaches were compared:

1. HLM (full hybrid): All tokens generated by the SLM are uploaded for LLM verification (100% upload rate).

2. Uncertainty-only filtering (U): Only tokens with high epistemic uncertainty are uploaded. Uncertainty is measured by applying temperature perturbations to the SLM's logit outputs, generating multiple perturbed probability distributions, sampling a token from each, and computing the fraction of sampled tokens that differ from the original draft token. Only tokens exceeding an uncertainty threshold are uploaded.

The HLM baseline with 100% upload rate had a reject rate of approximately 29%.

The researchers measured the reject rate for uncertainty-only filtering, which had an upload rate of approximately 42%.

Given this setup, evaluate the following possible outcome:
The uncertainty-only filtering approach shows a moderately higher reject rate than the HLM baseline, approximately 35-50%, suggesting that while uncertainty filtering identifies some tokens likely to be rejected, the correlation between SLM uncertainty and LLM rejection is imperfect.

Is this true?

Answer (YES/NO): NO